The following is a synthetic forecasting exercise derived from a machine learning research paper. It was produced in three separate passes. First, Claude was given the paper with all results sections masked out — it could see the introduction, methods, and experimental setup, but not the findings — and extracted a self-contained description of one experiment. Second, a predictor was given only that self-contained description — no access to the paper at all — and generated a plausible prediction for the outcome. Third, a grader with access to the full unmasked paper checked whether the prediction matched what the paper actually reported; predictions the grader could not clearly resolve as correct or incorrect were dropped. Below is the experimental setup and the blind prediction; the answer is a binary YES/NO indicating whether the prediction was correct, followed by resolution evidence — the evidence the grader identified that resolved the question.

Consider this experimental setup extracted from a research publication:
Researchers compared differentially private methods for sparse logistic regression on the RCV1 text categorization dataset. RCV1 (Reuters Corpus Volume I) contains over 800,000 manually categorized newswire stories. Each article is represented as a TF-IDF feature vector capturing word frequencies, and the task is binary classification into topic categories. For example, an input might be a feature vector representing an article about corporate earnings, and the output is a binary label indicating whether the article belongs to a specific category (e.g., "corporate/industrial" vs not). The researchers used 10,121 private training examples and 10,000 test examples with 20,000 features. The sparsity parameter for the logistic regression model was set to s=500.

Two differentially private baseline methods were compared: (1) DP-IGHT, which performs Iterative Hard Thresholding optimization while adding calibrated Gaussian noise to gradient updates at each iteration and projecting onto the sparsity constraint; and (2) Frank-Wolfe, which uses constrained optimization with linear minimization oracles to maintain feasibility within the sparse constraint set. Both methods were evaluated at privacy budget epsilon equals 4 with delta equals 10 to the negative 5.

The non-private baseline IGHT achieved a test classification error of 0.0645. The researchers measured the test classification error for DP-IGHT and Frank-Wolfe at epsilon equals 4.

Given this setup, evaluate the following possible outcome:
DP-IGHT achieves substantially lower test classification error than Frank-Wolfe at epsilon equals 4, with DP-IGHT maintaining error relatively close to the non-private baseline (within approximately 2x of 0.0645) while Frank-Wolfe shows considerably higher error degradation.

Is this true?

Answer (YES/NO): NO